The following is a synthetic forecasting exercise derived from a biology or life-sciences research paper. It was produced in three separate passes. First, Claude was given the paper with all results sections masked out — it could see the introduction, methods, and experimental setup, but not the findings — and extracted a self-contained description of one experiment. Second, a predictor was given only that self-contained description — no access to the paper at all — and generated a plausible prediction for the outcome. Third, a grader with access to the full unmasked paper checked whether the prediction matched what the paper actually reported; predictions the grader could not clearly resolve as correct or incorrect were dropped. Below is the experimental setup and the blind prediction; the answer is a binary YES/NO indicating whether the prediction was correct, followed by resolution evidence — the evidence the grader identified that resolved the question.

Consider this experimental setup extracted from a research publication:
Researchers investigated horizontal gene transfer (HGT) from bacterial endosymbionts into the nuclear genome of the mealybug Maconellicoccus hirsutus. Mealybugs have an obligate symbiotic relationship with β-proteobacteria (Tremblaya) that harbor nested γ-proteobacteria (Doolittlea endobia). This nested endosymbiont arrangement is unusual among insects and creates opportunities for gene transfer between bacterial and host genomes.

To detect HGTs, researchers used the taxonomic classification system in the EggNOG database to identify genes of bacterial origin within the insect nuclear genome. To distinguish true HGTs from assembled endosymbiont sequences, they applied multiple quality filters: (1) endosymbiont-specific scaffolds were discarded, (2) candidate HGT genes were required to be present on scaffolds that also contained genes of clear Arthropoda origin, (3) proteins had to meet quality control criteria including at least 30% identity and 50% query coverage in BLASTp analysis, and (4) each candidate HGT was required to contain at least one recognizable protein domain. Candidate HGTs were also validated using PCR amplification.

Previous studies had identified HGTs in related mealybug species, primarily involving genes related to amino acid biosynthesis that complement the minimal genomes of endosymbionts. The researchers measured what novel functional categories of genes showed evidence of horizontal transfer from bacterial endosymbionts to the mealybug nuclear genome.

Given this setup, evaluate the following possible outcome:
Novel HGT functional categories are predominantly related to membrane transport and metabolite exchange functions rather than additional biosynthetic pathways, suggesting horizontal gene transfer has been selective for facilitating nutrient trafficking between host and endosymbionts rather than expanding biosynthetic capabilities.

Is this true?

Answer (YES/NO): NO